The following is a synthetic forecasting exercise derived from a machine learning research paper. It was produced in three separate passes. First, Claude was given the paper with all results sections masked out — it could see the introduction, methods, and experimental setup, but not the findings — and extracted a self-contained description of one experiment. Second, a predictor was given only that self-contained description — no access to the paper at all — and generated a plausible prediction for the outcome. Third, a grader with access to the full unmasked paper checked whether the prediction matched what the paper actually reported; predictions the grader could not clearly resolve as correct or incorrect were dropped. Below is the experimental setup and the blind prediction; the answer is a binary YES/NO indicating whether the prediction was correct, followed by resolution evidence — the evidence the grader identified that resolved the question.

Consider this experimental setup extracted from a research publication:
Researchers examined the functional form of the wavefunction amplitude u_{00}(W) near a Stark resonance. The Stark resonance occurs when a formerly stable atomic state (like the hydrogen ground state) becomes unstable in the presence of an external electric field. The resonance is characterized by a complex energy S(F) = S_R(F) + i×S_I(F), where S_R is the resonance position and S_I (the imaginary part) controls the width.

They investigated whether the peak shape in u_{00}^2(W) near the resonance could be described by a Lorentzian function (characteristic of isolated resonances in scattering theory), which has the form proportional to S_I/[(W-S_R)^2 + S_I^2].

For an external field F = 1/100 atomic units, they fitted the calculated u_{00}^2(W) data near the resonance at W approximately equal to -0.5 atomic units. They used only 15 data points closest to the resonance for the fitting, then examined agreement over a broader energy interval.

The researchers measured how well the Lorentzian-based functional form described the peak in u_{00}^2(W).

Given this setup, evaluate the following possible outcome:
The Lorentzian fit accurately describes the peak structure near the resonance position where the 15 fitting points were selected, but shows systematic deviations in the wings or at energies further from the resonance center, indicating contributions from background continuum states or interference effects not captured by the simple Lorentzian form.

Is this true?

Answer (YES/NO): NO